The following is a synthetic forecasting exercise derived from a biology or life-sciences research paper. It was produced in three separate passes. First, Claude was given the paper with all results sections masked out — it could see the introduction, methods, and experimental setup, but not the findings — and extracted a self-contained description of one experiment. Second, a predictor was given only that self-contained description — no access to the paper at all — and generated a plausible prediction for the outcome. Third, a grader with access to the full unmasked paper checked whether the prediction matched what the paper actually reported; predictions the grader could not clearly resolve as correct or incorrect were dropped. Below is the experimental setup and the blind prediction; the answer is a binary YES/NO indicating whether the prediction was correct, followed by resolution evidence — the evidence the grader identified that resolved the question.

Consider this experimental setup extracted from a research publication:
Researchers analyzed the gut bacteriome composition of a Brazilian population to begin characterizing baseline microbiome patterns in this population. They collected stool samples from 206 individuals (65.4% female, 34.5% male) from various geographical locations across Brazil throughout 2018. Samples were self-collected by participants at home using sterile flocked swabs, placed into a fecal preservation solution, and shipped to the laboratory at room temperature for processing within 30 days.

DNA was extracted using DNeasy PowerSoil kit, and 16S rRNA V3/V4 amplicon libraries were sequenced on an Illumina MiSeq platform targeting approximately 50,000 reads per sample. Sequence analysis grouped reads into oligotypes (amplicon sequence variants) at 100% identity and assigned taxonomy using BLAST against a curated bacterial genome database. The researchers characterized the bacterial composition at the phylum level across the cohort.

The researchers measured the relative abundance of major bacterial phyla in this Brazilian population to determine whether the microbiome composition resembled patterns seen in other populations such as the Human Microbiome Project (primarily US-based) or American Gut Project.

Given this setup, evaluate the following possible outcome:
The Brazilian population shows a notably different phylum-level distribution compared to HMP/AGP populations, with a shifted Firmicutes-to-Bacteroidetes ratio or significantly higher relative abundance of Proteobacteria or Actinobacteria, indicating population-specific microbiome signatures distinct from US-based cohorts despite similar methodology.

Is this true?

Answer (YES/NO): NO